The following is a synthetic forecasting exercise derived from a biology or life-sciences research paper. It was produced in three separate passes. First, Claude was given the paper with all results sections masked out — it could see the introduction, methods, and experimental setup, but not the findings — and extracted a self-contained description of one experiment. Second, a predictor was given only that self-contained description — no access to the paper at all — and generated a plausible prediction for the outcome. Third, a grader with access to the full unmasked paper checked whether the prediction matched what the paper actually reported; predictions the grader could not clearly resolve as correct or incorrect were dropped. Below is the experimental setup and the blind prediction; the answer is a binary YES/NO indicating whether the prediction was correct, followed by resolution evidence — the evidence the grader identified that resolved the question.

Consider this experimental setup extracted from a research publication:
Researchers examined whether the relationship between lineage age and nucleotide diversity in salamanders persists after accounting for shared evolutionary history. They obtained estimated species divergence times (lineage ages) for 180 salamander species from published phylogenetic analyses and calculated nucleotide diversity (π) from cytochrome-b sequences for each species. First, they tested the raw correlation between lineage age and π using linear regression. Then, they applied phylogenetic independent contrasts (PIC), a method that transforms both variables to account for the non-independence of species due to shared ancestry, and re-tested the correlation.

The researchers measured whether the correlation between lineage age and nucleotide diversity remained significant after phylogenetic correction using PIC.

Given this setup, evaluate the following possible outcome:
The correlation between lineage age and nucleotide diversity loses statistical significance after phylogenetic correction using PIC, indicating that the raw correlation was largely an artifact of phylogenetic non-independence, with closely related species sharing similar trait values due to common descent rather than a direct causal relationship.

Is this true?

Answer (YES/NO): YES